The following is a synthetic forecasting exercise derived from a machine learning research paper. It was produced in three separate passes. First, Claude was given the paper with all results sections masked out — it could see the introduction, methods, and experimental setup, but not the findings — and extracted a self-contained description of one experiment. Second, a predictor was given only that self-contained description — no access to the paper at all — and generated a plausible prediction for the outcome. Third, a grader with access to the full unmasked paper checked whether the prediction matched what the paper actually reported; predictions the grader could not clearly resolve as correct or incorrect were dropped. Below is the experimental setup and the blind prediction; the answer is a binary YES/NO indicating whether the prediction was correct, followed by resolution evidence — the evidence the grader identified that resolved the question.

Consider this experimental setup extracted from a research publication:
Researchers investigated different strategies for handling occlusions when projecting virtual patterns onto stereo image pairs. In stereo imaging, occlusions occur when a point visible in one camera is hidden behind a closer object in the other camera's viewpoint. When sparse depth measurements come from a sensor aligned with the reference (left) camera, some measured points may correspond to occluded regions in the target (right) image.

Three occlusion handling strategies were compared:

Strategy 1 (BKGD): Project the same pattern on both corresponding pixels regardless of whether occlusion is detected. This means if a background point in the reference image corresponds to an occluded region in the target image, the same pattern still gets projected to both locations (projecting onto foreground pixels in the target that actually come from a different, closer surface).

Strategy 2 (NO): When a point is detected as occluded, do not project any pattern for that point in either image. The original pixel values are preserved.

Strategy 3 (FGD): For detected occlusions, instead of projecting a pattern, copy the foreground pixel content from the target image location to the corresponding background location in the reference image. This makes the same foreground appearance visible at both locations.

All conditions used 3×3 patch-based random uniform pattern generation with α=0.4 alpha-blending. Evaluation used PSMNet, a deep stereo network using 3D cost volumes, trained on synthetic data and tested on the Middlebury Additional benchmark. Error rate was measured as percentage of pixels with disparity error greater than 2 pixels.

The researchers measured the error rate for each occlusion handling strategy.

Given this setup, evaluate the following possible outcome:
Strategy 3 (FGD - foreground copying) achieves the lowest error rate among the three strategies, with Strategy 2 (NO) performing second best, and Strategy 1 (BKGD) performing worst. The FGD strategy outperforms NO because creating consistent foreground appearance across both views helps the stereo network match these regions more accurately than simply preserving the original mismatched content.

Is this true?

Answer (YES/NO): YES